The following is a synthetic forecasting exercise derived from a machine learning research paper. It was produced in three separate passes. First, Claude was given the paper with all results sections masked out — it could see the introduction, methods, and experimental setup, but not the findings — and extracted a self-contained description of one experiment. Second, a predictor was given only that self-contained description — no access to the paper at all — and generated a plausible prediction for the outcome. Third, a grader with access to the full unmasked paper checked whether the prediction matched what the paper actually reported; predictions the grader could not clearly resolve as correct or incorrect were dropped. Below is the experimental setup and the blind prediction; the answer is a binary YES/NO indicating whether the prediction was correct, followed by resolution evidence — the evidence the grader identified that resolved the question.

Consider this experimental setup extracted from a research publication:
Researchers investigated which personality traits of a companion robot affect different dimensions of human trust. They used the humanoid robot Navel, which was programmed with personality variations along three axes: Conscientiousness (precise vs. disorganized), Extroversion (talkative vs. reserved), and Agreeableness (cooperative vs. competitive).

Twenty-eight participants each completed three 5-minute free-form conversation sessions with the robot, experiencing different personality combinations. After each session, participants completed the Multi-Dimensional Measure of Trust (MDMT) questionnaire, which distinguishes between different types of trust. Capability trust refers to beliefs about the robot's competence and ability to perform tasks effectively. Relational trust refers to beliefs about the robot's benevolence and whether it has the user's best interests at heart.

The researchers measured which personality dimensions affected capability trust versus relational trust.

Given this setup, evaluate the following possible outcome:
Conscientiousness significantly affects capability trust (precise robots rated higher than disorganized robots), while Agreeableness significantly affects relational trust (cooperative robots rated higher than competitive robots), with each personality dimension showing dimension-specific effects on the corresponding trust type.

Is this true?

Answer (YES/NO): NO